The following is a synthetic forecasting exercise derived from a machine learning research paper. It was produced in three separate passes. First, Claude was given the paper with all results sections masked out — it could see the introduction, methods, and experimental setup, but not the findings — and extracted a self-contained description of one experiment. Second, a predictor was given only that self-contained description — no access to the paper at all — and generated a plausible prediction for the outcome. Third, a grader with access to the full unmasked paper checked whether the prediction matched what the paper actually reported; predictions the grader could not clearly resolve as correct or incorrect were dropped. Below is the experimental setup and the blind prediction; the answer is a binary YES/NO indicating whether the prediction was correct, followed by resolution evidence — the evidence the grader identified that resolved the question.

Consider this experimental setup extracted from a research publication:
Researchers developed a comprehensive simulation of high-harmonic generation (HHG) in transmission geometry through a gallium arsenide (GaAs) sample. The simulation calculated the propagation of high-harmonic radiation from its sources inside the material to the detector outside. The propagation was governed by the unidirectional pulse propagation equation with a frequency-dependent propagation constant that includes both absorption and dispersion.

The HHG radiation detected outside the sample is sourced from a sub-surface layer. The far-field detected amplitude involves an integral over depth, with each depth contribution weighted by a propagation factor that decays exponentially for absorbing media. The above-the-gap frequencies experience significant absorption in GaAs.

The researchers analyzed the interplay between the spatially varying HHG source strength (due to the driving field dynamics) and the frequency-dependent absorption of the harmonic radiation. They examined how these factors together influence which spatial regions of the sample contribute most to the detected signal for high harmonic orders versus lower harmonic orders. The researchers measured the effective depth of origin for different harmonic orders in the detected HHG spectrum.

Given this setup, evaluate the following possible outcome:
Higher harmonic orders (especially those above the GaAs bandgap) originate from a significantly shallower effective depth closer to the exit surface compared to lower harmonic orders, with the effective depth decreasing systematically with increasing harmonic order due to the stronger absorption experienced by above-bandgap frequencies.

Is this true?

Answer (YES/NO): YES